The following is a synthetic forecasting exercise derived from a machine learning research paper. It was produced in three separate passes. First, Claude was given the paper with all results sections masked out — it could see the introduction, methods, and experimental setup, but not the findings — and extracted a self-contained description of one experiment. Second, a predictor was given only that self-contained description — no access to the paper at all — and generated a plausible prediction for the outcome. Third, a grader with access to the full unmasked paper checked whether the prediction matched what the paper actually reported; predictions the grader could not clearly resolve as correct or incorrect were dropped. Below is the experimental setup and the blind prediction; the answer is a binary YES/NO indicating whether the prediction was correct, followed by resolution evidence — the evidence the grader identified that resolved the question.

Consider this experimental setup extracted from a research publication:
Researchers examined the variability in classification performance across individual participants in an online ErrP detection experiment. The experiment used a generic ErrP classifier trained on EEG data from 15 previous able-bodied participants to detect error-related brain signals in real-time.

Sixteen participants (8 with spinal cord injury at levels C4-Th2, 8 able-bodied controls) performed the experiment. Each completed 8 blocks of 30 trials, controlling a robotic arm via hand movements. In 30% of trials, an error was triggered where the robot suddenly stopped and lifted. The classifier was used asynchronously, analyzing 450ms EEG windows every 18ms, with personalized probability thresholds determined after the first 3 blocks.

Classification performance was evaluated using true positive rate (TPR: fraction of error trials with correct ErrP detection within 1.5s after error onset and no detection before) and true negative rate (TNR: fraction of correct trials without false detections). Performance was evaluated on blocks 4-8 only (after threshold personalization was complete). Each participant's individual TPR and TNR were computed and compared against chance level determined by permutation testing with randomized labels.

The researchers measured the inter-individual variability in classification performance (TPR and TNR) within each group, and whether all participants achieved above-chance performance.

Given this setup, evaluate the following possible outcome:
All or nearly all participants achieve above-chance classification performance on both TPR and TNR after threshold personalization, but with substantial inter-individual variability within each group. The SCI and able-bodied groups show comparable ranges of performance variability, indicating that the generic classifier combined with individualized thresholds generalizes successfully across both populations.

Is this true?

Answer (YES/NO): NO